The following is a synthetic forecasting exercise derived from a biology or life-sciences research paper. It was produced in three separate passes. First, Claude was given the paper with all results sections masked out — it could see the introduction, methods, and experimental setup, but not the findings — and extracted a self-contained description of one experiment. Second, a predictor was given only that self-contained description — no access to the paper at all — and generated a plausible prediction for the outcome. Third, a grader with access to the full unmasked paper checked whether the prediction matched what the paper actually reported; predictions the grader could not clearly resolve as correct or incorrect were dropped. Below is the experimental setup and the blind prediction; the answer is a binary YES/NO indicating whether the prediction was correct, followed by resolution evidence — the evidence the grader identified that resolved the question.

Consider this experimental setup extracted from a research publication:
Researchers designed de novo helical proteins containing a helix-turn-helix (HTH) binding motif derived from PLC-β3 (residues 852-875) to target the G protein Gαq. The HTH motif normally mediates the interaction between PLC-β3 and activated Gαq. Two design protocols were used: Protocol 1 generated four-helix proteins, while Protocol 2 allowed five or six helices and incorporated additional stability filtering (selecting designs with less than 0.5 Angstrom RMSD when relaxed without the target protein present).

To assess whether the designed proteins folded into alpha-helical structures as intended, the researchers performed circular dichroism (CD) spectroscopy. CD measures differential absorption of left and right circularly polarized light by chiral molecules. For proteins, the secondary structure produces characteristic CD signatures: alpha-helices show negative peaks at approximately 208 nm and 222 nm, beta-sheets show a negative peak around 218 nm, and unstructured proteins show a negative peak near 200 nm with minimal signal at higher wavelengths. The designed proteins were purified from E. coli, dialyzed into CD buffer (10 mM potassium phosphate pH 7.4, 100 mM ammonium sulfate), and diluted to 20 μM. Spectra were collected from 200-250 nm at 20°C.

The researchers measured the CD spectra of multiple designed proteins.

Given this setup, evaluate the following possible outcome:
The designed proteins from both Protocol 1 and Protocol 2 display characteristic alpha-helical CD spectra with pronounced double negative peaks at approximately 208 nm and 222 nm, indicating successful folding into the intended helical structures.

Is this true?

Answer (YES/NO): YES